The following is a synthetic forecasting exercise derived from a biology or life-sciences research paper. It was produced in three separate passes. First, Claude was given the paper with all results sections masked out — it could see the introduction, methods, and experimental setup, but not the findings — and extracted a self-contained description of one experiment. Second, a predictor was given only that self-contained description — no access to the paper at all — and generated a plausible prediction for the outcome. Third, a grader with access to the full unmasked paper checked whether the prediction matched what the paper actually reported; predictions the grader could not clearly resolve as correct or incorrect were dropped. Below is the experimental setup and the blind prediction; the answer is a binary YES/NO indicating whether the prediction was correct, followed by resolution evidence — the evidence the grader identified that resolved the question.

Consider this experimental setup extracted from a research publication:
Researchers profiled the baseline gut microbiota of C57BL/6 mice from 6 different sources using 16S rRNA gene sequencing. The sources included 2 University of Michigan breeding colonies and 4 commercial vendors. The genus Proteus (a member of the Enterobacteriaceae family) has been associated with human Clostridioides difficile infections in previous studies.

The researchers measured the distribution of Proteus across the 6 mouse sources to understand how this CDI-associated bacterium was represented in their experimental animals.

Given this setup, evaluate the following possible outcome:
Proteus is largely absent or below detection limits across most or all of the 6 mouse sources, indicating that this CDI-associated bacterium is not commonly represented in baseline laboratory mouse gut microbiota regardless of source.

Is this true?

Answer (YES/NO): NO